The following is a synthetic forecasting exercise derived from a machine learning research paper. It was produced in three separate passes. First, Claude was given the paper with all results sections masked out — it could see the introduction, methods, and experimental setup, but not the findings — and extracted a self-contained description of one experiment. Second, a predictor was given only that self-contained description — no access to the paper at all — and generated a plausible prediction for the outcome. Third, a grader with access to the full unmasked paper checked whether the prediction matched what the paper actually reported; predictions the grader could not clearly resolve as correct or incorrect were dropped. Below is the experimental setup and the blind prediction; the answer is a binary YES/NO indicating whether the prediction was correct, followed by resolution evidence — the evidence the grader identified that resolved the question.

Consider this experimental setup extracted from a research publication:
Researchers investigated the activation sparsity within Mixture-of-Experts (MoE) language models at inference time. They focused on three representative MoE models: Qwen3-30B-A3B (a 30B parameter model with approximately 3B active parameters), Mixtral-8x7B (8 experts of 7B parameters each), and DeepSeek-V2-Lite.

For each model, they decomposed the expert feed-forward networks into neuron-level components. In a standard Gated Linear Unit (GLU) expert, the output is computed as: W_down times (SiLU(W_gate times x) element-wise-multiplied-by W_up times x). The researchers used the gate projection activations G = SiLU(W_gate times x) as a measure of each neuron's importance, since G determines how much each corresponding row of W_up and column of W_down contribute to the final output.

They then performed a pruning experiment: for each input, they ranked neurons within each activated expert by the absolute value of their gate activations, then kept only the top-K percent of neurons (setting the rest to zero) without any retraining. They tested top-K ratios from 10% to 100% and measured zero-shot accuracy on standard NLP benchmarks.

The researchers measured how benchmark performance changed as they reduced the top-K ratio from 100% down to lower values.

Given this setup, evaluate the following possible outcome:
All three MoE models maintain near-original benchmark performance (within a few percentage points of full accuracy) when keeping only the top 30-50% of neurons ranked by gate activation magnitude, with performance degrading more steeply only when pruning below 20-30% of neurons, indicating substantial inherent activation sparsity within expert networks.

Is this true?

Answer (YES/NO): NO